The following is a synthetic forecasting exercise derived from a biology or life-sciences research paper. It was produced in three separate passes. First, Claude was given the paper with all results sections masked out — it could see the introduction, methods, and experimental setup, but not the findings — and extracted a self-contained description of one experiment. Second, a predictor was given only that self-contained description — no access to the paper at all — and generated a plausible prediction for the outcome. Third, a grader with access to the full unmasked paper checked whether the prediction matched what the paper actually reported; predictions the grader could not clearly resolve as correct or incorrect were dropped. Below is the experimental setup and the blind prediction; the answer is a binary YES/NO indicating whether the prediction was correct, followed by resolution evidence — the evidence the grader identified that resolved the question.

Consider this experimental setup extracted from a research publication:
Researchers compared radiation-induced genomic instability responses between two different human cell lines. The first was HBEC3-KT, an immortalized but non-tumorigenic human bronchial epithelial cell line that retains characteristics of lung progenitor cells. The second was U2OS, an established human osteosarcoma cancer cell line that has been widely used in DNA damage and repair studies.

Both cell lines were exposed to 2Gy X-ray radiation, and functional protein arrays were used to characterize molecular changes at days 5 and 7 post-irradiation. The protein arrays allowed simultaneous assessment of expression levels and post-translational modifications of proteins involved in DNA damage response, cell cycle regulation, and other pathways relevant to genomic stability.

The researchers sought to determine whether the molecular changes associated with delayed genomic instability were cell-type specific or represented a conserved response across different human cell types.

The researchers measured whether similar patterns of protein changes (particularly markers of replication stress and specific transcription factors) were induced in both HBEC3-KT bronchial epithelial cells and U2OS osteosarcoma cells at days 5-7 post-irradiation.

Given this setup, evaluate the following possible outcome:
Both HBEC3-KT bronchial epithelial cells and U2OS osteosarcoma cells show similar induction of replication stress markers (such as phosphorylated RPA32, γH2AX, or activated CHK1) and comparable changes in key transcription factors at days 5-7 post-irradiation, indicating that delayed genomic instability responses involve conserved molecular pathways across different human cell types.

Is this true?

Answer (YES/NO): YES